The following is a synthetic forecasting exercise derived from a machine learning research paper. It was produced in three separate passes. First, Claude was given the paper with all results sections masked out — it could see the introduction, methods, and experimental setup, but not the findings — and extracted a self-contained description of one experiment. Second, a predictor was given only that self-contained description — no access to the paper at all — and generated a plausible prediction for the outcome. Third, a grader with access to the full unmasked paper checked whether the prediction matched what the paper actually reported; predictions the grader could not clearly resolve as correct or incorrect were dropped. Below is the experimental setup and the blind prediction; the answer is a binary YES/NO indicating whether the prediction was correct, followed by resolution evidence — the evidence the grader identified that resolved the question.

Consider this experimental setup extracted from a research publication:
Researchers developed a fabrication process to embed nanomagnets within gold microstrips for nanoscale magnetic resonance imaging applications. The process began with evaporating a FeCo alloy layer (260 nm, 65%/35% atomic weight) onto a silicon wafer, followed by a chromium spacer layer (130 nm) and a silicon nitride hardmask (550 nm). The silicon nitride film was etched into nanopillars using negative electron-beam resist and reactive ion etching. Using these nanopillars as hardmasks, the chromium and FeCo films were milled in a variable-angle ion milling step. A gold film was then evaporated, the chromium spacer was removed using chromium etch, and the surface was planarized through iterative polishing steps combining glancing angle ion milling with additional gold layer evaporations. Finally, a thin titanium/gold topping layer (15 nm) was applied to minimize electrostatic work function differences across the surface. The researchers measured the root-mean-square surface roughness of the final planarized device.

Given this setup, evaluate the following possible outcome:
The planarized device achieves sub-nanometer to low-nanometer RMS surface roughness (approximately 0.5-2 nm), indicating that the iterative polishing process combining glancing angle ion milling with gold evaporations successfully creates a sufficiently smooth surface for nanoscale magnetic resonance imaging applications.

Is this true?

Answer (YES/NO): NO